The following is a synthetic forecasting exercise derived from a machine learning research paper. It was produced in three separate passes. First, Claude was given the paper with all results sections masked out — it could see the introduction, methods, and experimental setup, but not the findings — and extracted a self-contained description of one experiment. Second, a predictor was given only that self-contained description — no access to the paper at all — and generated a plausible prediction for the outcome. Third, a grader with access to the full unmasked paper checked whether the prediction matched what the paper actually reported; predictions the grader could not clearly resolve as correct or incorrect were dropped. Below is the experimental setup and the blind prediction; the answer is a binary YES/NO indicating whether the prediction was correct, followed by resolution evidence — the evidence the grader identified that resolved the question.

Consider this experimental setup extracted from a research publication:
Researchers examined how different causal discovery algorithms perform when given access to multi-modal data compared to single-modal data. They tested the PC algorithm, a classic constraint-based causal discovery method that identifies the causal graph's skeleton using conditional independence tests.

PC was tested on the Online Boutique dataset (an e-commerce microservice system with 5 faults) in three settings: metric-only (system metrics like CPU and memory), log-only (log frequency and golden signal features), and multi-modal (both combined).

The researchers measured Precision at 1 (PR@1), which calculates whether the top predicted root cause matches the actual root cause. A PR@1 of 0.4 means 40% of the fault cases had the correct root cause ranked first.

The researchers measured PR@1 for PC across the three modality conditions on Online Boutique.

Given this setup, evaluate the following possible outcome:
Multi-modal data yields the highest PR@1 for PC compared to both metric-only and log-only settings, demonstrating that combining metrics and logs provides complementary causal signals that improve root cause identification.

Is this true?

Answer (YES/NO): YES